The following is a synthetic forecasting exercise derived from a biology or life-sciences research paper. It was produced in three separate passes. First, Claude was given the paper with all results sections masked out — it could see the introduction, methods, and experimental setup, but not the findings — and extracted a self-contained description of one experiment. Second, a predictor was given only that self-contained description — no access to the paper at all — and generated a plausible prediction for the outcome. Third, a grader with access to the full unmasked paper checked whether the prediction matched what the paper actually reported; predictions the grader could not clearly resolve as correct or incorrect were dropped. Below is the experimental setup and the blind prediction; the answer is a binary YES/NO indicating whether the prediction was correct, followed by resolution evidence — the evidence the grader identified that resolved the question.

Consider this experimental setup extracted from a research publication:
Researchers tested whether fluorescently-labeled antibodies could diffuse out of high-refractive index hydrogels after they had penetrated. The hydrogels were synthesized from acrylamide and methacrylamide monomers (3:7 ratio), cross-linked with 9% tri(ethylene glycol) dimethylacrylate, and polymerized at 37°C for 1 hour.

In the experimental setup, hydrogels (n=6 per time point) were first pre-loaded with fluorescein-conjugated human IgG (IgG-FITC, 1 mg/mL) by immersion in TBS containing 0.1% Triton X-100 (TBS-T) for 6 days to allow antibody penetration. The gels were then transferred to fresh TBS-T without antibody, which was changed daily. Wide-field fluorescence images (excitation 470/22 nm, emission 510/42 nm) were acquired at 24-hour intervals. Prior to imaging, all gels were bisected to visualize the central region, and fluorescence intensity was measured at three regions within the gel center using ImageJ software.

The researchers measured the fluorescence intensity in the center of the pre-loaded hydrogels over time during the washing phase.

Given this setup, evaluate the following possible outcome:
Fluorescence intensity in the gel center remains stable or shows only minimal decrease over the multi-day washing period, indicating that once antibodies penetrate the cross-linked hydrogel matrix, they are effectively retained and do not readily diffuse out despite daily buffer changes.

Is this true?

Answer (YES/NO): NO